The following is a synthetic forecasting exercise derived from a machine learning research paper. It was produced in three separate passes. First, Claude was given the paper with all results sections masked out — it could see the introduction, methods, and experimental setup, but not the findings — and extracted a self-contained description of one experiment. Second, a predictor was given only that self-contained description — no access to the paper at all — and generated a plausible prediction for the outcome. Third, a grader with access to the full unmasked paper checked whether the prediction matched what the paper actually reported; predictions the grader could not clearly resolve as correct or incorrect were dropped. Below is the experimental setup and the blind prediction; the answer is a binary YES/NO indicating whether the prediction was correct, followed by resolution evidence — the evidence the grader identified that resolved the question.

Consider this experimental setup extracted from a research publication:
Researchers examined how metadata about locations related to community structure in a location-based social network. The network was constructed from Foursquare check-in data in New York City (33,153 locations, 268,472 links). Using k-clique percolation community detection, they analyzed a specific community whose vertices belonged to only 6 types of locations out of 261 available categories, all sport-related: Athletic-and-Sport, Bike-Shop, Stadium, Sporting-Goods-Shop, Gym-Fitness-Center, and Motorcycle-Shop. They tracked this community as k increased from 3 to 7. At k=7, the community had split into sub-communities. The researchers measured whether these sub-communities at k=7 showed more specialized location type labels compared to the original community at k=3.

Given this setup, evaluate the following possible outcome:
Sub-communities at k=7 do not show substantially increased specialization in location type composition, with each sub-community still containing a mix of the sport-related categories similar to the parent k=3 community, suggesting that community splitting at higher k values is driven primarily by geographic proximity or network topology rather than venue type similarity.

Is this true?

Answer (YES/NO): NO